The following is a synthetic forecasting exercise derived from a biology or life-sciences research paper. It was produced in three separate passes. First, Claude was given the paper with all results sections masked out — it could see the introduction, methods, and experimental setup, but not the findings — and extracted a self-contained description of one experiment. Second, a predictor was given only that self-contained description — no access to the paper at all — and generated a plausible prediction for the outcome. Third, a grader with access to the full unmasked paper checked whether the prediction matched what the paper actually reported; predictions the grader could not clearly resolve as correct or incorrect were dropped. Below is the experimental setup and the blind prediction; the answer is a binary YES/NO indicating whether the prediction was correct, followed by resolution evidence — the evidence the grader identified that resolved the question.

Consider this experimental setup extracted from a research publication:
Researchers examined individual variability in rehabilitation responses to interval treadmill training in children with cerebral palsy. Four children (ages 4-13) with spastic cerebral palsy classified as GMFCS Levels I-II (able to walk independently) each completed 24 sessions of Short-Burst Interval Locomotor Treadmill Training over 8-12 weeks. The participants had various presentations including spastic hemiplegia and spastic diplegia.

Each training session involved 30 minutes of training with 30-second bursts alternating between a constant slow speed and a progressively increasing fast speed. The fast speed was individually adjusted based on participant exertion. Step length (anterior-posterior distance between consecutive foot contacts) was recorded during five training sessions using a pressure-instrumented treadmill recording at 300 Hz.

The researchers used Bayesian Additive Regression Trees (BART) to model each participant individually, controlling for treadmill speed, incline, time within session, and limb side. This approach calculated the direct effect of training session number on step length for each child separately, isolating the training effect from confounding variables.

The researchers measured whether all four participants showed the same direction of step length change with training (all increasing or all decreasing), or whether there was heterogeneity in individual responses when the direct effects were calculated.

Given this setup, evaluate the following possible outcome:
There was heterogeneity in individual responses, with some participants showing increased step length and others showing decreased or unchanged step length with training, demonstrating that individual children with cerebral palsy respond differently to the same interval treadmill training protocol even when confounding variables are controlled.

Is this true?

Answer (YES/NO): YES